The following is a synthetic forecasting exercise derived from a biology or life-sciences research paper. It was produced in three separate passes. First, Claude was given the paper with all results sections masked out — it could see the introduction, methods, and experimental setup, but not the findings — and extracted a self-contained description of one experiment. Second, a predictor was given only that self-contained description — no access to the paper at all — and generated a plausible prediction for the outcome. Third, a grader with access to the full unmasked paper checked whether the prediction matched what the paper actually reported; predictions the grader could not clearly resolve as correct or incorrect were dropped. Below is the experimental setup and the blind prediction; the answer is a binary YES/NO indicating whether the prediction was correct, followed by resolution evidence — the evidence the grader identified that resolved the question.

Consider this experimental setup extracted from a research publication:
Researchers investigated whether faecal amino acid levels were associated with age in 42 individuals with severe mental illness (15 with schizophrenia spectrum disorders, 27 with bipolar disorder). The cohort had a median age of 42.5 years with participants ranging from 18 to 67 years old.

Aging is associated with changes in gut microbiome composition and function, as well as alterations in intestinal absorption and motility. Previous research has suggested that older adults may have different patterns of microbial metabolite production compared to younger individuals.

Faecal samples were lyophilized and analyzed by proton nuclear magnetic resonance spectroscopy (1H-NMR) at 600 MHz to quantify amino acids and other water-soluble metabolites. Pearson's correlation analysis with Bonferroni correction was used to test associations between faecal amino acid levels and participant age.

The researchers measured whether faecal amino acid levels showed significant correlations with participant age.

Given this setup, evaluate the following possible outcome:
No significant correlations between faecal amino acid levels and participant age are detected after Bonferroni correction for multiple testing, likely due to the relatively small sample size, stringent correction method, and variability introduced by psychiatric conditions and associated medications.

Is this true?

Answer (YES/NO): YES